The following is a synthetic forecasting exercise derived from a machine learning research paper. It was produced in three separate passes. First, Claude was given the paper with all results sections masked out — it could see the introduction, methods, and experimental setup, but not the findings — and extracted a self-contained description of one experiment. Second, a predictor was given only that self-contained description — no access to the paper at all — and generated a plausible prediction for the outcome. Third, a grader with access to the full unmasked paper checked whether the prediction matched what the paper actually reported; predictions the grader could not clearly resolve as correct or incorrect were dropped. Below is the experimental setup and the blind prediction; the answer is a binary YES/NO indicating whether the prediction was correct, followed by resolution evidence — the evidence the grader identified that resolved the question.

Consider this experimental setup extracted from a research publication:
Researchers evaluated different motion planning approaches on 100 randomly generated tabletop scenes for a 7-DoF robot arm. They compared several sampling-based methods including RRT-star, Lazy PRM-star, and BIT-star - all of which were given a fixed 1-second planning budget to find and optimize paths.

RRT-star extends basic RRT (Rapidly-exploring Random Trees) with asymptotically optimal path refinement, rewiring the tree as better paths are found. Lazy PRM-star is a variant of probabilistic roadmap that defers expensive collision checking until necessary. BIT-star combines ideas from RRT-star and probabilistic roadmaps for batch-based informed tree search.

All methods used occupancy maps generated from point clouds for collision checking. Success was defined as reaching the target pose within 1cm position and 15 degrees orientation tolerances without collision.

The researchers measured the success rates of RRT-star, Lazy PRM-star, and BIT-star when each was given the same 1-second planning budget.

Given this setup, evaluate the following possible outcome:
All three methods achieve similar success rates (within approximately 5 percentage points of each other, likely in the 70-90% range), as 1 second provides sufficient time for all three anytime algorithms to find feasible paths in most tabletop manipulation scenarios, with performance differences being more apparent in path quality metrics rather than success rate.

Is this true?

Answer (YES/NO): NO